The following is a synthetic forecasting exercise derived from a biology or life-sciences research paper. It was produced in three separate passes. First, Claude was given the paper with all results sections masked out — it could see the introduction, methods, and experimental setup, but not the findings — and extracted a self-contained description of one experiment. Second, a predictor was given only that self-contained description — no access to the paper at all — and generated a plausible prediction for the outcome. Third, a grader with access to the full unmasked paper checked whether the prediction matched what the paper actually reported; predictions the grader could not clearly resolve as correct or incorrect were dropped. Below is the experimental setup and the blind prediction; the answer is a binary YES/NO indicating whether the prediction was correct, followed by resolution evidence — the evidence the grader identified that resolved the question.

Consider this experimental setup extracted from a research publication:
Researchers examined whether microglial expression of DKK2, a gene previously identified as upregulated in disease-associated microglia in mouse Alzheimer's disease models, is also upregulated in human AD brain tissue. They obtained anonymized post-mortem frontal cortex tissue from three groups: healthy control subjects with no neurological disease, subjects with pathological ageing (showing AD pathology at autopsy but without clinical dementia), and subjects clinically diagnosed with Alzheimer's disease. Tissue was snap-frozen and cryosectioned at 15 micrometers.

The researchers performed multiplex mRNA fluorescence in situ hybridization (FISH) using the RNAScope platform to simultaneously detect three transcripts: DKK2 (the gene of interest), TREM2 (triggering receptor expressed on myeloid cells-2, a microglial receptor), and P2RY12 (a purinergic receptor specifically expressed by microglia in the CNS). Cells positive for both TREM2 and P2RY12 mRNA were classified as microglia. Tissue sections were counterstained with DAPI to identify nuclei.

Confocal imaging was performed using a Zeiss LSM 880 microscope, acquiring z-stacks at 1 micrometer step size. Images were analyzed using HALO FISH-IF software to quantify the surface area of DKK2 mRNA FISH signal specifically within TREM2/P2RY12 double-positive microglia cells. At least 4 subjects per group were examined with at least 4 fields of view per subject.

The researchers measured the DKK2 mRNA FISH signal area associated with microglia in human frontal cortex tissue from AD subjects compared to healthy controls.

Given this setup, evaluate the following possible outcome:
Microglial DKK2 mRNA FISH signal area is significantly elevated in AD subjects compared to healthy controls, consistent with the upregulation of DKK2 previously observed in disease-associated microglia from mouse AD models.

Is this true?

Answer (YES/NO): NO